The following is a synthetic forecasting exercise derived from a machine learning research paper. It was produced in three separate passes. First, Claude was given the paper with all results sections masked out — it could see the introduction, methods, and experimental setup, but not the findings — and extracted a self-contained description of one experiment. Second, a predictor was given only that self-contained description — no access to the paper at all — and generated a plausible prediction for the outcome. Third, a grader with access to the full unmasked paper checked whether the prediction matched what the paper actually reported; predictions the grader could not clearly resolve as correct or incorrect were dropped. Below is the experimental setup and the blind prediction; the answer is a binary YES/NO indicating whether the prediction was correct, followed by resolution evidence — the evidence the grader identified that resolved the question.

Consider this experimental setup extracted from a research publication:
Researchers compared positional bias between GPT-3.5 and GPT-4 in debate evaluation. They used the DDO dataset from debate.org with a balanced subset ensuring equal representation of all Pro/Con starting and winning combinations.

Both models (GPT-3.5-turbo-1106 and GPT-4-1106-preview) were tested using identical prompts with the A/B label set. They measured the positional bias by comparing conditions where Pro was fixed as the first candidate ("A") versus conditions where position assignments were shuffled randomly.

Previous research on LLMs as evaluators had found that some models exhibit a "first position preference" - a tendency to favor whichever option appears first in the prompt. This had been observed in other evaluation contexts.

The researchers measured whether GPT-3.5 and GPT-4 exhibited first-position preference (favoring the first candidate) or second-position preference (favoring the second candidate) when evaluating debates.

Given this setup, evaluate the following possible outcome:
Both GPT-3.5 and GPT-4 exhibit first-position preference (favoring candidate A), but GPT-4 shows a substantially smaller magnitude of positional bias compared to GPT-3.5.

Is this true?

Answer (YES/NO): NO